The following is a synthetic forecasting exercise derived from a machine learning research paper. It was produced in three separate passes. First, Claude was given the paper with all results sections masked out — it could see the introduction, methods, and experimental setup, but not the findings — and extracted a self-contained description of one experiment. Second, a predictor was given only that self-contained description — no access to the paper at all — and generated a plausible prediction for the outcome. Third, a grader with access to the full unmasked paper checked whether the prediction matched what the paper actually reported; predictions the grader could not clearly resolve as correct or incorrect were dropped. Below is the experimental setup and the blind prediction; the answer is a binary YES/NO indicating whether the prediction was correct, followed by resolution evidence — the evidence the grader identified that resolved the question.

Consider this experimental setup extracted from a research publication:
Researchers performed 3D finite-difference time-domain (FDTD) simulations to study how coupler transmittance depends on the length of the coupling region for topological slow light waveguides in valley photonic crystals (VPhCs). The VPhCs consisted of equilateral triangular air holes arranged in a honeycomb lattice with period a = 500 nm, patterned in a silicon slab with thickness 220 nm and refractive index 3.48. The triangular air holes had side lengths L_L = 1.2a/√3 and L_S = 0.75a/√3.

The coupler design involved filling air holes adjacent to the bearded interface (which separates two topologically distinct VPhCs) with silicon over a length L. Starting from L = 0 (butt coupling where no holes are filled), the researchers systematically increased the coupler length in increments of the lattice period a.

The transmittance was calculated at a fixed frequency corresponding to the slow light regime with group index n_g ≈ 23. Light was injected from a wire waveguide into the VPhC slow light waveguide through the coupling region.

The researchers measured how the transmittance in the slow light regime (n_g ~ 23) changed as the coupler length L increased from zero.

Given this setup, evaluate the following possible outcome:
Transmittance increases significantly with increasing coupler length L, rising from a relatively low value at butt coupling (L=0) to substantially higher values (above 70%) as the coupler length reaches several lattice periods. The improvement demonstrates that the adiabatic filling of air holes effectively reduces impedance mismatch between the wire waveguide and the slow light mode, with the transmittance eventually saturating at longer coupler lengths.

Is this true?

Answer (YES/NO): NO